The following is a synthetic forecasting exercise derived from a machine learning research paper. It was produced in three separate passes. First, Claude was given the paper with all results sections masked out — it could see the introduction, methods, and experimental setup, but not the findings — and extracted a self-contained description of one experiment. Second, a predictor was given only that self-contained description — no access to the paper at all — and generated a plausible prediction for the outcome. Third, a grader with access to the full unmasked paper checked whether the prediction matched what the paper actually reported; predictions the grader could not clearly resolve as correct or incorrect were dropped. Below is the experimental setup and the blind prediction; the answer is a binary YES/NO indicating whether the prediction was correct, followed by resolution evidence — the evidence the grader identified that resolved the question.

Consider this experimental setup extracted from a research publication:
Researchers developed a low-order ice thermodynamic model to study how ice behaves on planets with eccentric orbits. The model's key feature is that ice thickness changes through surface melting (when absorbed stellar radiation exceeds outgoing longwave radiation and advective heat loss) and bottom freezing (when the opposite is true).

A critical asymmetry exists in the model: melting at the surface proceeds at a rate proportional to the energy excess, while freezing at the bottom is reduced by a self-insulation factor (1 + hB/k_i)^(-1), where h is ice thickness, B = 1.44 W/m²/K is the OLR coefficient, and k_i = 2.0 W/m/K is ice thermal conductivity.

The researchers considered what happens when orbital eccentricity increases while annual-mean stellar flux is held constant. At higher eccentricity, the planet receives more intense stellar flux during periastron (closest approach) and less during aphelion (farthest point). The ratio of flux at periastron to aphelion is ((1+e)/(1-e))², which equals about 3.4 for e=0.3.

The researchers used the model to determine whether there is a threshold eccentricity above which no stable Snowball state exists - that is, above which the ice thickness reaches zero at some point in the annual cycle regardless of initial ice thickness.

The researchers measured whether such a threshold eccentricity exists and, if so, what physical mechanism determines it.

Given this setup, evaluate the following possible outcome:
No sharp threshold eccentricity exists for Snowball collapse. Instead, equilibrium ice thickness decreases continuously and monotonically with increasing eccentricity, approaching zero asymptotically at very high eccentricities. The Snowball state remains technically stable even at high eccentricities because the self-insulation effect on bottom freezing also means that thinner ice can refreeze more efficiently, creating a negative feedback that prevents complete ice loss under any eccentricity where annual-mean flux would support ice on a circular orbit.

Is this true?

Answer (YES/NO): NO